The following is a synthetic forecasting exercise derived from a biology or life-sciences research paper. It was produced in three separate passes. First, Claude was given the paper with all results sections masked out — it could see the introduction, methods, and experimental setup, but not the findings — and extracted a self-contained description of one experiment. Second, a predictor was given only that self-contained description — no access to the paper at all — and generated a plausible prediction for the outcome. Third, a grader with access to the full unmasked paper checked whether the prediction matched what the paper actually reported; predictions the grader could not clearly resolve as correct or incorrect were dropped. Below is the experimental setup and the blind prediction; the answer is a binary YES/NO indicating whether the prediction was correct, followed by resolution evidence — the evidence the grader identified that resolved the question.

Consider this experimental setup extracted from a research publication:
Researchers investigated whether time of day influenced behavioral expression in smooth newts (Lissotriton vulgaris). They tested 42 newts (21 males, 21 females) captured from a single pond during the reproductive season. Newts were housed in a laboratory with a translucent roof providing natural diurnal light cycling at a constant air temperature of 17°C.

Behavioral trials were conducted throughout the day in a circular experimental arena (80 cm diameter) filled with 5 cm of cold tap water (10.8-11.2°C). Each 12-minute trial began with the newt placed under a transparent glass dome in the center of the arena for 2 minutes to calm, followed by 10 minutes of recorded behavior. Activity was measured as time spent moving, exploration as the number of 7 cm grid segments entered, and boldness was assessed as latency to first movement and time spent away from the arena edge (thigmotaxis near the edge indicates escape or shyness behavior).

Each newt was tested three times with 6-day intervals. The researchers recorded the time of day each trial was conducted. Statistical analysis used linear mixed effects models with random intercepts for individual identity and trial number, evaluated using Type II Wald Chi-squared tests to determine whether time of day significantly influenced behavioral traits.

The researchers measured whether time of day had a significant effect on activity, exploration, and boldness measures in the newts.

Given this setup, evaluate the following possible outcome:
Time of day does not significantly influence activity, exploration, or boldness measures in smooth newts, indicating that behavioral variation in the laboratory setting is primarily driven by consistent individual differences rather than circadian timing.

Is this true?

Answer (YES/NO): YES